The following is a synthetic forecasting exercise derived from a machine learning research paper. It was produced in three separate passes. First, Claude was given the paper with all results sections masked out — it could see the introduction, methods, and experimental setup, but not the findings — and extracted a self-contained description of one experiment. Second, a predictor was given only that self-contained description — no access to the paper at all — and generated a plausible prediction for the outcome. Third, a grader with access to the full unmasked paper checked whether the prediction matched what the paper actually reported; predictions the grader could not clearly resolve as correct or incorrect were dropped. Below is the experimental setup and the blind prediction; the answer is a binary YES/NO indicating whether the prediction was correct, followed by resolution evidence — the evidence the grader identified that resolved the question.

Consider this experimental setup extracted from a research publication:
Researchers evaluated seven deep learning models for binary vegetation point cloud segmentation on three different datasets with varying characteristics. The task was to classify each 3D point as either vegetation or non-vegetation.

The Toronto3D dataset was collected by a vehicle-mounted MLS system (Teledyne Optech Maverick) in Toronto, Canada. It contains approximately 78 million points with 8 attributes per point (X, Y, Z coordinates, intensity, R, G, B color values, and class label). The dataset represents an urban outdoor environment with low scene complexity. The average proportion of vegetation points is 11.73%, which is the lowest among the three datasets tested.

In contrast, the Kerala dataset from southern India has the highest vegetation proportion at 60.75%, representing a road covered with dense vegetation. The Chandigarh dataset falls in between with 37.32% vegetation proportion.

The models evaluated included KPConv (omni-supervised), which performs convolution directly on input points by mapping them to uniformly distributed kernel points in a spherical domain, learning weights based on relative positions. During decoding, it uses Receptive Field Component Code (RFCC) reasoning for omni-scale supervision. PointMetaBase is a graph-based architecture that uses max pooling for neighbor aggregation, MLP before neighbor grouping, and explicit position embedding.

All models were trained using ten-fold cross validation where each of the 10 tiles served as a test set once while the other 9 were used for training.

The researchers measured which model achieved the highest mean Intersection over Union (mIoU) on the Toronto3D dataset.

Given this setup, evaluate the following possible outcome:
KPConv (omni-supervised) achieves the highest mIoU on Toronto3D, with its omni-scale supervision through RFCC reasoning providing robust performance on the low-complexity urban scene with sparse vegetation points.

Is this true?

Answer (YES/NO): YES